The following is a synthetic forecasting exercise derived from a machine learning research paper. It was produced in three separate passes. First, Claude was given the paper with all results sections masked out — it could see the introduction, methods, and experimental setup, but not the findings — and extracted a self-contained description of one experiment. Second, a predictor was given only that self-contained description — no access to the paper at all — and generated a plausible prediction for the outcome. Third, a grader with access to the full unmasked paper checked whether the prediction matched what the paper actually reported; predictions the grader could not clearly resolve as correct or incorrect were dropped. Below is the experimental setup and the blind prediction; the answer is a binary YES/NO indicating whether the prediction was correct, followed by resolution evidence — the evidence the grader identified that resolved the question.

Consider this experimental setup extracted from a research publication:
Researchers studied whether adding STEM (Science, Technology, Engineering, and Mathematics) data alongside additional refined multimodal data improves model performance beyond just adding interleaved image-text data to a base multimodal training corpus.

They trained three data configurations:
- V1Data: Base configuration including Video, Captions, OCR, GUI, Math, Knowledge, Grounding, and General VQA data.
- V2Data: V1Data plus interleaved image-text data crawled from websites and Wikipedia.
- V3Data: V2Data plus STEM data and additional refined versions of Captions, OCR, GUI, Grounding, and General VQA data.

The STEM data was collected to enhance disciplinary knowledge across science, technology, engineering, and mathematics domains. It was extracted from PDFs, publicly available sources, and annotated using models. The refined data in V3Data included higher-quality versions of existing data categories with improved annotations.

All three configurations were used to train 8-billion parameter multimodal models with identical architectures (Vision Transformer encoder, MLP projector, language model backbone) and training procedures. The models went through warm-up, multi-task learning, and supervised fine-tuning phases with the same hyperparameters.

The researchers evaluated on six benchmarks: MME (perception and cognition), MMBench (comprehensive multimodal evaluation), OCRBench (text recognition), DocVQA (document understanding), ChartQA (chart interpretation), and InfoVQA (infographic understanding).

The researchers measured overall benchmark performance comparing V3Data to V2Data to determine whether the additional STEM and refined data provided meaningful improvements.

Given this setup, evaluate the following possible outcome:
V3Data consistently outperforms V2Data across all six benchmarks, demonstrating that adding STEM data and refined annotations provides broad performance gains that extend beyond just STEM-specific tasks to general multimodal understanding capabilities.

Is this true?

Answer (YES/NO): NO